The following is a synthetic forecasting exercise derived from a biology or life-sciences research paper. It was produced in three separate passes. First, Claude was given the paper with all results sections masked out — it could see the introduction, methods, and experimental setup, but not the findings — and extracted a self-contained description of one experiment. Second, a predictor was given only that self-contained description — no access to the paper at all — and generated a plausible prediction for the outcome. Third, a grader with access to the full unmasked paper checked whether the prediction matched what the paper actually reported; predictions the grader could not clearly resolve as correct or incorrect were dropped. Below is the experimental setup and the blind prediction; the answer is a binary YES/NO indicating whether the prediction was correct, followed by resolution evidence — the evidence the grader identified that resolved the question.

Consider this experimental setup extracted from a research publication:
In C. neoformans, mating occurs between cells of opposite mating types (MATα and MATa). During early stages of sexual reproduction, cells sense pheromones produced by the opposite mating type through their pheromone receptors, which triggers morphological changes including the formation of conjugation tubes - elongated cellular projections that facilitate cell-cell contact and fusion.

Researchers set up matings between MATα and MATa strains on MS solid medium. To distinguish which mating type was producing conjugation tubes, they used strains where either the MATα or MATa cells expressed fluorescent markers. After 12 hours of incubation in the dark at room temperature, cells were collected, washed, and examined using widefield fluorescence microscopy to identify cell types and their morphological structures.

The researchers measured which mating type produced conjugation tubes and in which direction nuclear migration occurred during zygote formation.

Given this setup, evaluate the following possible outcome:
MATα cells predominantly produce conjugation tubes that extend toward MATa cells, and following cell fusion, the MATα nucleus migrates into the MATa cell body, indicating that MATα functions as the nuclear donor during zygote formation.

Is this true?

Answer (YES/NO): YES